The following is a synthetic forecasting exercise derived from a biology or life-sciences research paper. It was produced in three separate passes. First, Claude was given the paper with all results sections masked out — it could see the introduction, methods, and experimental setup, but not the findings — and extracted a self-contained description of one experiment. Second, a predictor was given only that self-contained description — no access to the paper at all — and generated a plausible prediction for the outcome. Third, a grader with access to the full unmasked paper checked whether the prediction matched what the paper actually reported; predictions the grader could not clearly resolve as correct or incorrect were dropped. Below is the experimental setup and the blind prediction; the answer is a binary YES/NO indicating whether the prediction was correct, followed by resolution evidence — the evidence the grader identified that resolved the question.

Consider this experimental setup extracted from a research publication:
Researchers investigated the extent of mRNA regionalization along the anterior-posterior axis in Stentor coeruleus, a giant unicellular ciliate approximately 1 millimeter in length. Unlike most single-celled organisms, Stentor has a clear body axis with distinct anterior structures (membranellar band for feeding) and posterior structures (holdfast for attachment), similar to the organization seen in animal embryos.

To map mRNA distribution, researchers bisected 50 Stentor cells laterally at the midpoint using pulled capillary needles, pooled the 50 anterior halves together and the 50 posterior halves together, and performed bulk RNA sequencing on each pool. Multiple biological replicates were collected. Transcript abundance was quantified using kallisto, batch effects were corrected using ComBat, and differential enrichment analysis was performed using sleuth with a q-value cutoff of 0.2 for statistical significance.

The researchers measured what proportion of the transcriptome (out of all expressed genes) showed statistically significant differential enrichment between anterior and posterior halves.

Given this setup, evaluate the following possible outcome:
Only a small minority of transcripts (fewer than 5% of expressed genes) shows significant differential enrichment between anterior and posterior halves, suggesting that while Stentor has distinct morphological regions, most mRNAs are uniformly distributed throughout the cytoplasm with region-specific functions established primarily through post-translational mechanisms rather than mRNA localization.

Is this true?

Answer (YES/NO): NO